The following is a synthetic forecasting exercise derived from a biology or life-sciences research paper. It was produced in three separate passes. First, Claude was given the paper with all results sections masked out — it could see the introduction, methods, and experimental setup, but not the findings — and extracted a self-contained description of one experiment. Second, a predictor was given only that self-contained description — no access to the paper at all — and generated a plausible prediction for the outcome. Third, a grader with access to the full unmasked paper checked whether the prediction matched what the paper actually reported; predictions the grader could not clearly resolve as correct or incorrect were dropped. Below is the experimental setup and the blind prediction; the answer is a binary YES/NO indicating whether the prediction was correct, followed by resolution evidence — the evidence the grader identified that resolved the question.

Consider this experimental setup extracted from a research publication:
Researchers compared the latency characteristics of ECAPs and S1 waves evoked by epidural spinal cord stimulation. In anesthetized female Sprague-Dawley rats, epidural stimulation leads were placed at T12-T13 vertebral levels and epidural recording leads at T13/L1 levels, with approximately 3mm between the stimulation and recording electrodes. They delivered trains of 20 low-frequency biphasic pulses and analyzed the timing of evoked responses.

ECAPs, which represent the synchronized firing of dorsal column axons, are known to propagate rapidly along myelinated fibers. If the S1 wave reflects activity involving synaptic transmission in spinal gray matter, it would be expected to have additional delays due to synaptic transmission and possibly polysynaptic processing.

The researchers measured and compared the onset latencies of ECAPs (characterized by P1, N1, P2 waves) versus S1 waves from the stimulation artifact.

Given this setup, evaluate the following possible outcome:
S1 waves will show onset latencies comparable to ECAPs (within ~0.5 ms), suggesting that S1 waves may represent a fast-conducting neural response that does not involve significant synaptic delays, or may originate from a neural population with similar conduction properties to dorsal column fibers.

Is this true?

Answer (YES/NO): NO